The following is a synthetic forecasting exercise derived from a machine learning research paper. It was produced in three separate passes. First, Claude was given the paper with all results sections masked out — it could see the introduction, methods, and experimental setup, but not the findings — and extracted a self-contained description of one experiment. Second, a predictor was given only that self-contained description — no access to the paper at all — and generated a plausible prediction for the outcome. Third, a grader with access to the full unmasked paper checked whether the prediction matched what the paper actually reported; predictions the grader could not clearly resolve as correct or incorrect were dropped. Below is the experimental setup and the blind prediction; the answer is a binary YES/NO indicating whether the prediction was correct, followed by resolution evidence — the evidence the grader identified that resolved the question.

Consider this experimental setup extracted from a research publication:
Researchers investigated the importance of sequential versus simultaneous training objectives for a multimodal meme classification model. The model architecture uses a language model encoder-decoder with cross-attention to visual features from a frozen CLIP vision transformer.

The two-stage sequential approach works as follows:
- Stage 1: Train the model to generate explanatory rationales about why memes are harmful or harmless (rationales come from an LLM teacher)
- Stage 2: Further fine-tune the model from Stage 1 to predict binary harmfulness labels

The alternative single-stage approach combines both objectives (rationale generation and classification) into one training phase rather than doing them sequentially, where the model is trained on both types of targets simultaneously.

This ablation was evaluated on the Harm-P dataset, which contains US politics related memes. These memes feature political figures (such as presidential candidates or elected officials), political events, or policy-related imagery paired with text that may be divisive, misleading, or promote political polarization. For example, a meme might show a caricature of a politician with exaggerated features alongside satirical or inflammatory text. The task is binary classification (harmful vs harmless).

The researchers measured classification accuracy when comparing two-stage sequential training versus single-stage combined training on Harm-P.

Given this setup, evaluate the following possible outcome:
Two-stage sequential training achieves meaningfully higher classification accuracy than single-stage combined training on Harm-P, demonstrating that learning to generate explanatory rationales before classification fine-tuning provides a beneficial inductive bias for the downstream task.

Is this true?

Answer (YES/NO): YES